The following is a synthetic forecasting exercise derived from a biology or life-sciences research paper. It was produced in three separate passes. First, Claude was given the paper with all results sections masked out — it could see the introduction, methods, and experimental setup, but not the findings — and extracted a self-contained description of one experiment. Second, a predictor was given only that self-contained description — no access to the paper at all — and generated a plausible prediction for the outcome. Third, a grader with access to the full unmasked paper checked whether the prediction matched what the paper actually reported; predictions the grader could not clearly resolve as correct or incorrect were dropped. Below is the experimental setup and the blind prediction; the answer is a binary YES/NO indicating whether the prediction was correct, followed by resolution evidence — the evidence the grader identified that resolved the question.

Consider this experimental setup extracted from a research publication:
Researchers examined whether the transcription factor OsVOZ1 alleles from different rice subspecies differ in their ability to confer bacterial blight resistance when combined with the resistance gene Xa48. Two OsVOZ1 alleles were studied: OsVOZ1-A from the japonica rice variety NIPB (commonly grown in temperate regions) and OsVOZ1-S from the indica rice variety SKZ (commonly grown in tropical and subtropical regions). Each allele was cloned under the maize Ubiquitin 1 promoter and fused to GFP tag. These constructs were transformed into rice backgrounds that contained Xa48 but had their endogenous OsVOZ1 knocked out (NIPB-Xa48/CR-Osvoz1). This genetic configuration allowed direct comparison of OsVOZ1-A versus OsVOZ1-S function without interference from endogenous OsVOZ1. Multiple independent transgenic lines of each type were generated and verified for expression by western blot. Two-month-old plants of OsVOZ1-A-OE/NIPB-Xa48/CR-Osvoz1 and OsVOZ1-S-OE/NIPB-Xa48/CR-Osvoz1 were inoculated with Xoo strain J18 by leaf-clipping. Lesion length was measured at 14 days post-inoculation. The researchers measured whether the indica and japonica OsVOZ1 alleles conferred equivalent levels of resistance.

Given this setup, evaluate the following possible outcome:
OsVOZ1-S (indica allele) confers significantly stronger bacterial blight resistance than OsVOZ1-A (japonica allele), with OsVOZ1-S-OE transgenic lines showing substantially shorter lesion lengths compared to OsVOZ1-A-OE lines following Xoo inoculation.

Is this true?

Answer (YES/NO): NO